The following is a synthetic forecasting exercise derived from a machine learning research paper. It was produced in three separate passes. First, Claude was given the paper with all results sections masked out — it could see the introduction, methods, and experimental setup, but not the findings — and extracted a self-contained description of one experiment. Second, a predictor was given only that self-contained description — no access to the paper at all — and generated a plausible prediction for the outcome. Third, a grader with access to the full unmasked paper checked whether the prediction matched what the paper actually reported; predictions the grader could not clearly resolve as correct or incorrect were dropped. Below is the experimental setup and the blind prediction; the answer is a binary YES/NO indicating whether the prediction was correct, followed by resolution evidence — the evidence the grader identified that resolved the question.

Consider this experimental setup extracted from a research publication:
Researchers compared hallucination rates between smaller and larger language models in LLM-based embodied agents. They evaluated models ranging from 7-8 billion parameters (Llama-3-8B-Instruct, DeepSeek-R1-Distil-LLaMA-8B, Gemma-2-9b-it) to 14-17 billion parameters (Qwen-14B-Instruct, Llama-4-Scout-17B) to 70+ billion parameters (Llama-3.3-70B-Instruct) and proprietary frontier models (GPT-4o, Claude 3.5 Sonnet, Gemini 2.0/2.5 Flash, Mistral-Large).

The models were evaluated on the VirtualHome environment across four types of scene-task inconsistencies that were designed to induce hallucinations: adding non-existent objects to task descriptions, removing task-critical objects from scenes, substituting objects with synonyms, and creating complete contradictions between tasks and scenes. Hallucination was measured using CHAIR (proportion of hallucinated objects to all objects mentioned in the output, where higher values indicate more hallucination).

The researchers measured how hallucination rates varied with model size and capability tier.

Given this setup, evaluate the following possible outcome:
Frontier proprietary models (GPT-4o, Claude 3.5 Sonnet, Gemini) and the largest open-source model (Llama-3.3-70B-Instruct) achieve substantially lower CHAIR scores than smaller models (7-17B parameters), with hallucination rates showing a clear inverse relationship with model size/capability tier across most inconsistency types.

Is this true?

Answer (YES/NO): NO